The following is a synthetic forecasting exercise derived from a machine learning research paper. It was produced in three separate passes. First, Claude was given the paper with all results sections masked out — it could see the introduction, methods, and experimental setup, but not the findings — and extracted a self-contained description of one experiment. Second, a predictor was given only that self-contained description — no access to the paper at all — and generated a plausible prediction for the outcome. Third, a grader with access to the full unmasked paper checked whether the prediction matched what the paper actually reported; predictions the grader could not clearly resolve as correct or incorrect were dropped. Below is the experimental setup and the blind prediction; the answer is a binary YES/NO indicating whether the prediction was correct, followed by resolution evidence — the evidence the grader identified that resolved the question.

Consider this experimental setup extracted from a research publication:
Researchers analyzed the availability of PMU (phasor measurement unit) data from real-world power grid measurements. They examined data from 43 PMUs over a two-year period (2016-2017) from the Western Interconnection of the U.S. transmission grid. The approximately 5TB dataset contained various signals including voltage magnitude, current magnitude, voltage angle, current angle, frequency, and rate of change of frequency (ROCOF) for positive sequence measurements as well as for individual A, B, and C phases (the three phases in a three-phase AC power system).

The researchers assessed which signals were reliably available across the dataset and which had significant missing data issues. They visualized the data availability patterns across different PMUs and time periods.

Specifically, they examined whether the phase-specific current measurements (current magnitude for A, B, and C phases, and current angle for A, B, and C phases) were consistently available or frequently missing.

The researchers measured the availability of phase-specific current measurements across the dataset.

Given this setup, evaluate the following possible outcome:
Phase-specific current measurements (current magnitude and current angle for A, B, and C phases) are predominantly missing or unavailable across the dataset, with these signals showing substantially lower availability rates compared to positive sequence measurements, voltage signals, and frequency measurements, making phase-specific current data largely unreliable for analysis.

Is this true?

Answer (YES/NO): YES